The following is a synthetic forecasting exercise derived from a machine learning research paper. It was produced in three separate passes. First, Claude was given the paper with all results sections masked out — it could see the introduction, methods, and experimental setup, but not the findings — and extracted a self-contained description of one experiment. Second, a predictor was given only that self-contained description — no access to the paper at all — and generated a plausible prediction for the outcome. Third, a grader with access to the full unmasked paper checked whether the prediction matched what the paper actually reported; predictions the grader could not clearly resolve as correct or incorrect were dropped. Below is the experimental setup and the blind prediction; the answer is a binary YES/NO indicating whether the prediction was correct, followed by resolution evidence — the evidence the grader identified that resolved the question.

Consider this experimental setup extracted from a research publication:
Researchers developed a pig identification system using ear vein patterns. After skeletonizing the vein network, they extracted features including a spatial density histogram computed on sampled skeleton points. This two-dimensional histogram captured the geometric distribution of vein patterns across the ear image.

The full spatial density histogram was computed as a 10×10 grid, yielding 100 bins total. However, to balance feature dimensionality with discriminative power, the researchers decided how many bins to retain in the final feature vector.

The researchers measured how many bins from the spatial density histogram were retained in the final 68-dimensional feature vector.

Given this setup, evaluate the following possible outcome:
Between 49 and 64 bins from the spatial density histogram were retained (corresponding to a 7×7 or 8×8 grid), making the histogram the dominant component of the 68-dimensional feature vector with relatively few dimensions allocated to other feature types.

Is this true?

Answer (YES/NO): YES